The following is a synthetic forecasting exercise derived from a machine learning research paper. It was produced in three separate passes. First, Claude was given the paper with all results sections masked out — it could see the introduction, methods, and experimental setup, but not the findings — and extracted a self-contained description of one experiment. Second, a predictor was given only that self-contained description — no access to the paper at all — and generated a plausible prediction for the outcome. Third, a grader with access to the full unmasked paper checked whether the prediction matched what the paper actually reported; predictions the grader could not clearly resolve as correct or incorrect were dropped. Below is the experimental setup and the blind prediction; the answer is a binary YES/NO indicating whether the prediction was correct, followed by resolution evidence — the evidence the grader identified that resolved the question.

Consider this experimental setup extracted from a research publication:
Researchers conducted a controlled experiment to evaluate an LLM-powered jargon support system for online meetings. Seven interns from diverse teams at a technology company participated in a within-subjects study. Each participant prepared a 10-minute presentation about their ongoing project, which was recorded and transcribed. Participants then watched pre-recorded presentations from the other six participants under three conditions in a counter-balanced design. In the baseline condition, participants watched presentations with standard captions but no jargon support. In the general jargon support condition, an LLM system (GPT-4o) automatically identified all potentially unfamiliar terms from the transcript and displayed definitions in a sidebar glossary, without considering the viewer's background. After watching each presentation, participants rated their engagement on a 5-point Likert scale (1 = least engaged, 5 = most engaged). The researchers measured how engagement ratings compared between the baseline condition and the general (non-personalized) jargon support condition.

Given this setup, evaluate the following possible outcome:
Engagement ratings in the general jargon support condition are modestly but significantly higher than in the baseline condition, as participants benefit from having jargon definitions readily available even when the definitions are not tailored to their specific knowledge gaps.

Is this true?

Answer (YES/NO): NO